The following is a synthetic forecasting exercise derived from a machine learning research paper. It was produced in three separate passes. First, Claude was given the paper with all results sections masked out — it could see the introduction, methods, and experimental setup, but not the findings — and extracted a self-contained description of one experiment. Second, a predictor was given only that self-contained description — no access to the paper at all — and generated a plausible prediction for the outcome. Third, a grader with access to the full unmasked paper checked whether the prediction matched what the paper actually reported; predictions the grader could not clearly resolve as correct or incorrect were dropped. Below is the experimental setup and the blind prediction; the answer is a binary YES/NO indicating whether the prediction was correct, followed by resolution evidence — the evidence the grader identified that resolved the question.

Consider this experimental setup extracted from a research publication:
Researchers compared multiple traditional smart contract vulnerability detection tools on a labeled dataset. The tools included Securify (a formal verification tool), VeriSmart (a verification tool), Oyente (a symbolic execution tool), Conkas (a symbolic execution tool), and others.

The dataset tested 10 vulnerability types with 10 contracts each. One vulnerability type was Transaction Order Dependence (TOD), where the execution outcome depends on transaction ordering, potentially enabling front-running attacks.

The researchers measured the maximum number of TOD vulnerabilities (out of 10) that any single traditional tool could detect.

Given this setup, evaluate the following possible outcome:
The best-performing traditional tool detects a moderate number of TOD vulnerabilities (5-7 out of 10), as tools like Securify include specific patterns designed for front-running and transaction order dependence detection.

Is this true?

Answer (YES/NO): YES